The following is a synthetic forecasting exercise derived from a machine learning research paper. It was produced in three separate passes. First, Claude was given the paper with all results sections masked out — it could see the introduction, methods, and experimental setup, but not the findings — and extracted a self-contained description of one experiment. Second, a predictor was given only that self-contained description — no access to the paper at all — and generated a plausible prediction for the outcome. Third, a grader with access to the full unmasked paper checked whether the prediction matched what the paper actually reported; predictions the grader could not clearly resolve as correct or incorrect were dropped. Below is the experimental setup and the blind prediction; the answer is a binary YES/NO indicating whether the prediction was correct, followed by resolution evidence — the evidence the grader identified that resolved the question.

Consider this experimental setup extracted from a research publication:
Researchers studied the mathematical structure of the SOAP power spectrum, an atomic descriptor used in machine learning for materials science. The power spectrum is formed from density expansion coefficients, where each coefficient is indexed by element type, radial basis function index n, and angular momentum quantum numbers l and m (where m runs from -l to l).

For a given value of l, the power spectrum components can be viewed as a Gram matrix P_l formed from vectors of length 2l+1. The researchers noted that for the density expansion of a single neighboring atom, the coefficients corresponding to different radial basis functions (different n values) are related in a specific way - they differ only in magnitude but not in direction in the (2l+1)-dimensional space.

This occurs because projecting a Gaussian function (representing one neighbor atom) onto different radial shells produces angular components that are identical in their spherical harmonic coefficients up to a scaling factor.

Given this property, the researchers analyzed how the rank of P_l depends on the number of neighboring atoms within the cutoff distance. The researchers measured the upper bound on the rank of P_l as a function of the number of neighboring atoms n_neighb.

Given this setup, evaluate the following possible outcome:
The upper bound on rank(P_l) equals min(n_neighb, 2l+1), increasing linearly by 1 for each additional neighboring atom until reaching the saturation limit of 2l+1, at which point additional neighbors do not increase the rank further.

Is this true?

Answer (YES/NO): YES